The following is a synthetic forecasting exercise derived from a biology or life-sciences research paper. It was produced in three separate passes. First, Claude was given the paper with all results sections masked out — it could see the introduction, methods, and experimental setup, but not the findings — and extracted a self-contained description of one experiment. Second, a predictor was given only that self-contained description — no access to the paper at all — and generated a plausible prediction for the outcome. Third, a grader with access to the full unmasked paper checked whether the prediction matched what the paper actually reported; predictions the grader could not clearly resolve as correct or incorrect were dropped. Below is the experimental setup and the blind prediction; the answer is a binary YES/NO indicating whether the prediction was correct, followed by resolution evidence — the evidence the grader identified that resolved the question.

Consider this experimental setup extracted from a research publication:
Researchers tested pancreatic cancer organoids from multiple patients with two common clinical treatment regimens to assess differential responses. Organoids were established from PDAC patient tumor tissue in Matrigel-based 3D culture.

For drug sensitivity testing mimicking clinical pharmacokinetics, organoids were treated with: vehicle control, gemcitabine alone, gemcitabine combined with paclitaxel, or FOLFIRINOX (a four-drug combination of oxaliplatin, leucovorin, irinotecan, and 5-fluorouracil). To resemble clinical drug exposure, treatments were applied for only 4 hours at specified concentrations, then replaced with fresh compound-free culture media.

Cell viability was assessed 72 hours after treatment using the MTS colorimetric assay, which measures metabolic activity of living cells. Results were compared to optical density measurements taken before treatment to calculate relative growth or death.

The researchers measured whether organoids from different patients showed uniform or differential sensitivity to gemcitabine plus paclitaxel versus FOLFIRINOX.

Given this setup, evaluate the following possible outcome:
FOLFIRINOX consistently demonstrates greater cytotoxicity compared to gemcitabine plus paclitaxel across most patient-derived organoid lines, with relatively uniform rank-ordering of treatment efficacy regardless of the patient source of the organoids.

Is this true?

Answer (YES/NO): NO